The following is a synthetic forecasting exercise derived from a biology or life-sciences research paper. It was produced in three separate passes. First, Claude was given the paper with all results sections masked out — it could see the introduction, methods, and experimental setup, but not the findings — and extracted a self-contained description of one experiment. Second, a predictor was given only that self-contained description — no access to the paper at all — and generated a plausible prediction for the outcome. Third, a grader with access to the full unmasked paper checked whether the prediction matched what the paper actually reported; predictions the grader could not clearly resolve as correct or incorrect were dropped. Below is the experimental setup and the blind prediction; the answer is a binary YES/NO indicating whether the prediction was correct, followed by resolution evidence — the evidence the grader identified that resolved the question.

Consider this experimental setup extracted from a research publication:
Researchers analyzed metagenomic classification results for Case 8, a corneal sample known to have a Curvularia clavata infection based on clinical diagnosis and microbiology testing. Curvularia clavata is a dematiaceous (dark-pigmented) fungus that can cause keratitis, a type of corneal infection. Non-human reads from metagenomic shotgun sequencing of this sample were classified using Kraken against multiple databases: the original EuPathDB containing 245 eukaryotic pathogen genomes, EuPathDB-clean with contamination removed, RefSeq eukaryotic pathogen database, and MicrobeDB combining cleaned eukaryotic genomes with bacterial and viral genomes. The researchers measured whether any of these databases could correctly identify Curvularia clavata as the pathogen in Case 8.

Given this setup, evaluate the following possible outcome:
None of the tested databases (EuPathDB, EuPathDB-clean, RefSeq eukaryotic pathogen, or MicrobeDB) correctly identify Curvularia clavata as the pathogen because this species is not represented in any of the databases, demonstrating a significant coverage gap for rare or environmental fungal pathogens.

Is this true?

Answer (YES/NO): YES